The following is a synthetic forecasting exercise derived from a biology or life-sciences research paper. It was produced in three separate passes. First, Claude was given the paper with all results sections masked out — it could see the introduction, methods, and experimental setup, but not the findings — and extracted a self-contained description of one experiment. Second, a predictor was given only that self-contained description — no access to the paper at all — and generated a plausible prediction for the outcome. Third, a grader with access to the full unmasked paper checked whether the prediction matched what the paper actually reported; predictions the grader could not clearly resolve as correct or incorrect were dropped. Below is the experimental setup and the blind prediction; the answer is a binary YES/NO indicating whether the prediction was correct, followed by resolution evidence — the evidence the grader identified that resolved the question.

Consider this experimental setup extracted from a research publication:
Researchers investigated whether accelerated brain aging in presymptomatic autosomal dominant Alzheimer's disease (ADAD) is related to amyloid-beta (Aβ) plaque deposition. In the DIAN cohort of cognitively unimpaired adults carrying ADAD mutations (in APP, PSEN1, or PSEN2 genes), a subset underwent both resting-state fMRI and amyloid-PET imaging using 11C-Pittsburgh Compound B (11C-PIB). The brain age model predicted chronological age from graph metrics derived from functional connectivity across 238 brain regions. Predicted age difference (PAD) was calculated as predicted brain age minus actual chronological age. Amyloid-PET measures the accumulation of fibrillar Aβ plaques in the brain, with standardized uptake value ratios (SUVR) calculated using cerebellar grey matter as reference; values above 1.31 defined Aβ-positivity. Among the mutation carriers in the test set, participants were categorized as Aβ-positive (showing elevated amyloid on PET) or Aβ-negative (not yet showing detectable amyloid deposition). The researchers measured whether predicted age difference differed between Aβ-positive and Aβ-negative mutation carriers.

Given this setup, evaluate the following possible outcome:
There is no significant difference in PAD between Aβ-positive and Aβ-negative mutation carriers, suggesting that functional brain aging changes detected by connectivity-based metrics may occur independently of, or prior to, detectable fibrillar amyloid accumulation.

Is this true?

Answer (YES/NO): YES